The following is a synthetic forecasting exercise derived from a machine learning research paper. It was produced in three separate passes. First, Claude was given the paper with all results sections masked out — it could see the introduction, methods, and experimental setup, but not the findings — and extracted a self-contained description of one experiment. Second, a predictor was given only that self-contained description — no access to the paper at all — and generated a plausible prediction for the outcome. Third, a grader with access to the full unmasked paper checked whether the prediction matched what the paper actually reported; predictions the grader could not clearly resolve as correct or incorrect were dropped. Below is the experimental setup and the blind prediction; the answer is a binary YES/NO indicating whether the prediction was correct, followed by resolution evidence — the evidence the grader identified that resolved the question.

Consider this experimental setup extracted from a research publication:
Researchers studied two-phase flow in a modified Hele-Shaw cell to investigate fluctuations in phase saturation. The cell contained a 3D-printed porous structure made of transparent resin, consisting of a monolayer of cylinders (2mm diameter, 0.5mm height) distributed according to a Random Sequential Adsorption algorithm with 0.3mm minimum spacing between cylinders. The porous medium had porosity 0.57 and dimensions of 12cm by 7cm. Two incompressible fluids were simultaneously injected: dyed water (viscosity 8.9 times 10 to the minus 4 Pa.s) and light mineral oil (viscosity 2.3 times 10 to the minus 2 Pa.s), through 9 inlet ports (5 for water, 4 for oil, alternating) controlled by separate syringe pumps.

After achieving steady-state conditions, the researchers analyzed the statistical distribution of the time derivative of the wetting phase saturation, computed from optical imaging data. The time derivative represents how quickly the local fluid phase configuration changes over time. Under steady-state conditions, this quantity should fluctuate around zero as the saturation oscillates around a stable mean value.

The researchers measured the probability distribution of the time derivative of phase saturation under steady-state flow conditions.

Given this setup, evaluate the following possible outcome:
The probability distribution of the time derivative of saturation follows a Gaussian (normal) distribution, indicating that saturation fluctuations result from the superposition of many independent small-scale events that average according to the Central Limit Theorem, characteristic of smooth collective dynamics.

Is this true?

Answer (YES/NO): YES